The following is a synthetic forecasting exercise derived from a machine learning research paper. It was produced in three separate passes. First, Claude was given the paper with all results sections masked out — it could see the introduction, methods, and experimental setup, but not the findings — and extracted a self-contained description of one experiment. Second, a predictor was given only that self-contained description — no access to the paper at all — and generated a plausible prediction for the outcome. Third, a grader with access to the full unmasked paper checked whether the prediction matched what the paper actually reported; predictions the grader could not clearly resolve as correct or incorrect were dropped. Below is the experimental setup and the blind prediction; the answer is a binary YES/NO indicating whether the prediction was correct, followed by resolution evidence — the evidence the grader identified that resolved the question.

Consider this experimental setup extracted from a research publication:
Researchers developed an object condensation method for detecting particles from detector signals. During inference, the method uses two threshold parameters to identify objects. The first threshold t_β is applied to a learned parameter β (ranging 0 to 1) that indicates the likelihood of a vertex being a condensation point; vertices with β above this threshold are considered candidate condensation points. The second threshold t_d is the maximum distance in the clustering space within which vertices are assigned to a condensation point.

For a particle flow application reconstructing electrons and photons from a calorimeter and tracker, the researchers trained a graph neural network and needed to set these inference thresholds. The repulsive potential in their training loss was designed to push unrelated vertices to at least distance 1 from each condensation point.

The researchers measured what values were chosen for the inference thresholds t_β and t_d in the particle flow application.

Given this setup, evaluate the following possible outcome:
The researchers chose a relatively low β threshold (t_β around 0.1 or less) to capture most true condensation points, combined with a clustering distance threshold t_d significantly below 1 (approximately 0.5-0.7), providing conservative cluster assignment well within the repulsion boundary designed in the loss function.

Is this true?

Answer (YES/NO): NO